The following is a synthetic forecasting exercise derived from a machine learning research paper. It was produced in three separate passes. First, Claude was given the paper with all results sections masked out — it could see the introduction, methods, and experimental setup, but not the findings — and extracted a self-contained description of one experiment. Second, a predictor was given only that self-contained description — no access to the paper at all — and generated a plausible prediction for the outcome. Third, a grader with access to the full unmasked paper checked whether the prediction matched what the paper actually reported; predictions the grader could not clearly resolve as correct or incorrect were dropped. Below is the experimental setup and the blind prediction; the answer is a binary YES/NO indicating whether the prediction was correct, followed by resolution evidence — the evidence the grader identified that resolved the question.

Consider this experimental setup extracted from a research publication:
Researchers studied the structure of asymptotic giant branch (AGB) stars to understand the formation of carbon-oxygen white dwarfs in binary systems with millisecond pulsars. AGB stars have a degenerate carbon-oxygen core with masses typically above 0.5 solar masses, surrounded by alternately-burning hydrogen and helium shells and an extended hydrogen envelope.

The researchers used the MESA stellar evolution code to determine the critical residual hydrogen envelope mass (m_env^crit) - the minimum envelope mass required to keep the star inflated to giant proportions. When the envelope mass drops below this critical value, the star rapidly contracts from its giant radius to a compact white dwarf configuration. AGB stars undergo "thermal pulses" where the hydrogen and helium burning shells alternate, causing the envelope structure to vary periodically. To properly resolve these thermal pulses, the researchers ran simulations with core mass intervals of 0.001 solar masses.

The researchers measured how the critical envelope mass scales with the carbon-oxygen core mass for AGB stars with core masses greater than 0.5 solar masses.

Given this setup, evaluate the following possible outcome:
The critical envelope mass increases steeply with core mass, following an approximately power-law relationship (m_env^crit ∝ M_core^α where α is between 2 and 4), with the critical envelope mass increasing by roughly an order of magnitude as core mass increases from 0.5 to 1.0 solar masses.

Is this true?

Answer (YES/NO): NO